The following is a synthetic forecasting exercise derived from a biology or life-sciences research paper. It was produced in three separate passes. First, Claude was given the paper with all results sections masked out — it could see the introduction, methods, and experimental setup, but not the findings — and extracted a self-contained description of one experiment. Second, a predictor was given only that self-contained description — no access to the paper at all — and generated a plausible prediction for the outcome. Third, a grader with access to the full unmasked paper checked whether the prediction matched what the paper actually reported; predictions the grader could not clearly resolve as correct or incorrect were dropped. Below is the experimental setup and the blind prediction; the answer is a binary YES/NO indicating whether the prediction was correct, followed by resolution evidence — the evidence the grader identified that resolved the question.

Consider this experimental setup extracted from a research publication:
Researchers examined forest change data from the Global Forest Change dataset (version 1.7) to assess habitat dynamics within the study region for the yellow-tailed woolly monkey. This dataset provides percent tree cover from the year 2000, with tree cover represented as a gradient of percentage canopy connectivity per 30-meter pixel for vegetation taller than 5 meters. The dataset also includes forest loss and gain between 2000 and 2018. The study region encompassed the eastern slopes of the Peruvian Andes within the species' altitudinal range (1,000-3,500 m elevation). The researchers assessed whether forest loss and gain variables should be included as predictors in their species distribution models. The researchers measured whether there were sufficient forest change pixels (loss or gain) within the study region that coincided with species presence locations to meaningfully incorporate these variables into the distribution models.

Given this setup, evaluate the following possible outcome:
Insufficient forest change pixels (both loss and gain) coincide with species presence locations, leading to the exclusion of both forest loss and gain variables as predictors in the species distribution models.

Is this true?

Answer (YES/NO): YES